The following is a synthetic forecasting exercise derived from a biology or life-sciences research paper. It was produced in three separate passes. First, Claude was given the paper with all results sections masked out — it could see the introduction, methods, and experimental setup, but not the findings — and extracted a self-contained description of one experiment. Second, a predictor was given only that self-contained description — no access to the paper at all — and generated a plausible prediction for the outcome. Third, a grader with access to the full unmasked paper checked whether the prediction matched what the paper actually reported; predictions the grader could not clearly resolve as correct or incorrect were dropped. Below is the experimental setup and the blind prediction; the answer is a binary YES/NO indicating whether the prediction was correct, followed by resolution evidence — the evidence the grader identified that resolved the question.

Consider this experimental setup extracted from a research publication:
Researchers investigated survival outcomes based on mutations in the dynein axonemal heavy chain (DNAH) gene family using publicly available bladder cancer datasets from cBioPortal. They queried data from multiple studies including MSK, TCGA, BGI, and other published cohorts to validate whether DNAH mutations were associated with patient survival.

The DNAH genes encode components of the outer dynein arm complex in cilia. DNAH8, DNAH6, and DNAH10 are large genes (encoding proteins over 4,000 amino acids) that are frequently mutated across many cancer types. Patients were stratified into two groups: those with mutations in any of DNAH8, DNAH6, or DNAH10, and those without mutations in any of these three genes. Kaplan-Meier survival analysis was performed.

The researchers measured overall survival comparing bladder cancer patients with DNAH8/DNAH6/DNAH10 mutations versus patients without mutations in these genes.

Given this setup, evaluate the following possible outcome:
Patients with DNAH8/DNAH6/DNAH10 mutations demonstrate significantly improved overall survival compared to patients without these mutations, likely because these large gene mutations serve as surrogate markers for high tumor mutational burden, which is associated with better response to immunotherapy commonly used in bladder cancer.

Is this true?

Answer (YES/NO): NO